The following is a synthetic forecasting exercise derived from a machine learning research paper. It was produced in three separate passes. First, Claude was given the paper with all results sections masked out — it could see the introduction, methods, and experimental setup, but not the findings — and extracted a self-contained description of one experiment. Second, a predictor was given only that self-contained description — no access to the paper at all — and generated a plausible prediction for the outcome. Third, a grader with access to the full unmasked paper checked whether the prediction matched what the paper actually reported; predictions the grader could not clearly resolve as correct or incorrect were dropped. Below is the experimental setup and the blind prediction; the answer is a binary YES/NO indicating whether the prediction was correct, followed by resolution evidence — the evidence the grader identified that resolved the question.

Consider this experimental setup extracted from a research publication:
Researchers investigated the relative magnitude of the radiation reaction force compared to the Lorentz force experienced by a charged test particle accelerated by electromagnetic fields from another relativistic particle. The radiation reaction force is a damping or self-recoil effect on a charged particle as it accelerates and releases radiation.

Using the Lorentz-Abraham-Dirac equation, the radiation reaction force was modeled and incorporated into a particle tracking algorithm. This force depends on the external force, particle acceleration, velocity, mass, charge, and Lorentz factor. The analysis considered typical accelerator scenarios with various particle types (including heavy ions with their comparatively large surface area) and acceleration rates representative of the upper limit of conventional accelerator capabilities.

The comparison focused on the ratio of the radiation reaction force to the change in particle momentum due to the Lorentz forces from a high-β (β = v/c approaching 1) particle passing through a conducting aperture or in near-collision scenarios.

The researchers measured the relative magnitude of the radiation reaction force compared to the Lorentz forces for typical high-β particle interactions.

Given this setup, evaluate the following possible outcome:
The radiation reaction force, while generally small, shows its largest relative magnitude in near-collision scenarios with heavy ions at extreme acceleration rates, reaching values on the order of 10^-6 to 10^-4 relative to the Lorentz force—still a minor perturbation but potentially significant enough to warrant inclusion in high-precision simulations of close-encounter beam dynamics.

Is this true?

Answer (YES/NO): NO